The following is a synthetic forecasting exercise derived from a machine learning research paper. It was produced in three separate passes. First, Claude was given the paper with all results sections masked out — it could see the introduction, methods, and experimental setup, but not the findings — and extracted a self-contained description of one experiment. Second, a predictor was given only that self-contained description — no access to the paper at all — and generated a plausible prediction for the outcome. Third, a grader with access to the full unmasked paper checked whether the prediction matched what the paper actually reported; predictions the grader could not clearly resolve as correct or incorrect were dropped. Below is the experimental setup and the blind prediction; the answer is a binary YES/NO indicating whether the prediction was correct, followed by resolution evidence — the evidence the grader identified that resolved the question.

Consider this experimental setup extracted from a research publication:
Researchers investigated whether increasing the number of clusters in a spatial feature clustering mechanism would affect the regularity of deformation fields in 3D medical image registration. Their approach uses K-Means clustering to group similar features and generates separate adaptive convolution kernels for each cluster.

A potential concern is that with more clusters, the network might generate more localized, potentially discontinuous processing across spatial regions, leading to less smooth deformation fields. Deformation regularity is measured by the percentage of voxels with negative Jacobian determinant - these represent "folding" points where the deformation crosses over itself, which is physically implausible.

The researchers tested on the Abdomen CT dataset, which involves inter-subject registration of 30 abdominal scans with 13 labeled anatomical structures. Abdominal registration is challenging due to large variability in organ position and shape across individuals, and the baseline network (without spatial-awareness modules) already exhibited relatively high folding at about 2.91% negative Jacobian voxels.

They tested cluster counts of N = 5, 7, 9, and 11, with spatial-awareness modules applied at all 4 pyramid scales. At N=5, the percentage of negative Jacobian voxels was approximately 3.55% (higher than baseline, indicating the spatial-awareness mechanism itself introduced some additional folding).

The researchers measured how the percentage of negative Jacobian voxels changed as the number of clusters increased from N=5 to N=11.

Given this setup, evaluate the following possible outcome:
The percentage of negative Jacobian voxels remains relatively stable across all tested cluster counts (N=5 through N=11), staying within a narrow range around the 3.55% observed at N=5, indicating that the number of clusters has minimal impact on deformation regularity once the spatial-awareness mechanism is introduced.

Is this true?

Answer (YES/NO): NO